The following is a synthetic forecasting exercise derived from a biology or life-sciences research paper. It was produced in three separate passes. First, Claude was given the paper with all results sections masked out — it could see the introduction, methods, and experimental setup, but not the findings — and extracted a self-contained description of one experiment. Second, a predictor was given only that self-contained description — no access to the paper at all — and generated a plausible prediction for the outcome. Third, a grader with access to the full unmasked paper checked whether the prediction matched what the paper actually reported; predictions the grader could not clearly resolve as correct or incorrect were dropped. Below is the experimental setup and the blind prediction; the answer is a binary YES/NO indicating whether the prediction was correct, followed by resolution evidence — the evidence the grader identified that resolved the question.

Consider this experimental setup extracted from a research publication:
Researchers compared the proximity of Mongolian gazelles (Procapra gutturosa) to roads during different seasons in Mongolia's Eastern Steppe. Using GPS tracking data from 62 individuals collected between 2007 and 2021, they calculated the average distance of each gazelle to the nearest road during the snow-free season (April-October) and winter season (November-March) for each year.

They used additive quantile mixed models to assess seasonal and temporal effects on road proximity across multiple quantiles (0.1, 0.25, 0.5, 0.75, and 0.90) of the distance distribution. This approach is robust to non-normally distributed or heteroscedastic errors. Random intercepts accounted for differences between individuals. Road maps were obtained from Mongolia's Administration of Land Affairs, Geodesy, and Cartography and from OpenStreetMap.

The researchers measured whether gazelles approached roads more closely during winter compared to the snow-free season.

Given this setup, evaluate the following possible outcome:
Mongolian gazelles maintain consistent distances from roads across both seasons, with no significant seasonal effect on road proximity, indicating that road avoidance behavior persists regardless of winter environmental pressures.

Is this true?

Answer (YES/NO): NO